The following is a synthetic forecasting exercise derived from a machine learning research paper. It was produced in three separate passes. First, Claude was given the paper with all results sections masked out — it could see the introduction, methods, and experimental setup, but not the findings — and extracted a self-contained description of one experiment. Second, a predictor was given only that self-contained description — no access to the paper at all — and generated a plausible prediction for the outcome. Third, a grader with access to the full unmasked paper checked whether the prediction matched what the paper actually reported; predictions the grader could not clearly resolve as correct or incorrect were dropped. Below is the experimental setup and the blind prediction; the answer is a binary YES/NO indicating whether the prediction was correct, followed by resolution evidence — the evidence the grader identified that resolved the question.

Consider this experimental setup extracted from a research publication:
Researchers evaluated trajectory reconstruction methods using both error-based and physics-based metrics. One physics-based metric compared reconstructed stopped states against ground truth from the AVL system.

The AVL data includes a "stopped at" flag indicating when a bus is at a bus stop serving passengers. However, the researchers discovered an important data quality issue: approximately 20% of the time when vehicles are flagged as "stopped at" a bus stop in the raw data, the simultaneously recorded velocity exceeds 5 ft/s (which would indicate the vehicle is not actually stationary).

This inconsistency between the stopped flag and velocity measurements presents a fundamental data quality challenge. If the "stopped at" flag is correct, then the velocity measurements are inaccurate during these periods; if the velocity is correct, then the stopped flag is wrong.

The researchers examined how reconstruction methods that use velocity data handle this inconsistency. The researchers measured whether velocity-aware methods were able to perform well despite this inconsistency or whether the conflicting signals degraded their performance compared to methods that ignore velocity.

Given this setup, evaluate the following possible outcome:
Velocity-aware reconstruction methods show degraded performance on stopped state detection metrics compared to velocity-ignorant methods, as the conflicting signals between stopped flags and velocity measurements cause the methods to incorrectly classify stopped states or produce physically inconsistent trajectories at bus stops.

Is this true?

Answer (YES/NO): NO